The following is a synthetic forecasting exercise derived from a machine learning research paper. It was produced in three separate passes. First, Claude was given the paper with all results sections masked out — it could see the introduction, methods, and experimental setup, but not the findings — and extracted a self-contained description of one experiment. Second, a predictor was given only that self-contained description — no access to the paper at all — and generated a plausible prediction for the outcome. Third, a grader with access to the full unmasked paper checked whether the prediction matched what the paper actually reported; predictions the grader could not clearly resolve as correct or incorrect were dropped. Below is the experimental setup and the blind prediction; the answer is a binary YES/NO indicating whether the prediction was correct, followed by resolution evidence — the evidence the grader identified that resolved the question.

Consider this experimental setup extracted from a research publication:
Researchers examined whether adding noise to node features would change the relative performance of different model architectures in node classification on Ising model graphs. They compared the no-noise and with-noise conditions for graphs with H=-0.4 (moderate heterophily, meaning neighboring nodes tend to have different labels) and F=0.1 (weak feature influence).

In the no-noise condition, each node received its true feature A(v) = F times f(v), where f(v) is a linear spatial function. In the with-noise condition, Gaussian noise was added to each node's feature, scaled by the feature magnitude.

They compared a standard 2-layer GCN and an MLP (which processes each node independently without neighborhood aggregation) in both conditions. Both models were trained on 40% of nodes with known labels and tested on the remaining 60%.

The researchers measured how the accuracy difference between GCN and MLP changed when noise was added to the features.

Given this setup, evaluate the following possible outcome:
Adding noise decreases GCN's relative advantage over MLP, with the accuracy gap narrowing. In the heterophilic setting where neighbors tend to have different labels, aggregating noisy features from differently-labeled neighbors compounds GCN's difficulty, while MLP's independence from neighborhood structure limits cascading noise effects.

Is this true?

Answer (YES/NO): NO